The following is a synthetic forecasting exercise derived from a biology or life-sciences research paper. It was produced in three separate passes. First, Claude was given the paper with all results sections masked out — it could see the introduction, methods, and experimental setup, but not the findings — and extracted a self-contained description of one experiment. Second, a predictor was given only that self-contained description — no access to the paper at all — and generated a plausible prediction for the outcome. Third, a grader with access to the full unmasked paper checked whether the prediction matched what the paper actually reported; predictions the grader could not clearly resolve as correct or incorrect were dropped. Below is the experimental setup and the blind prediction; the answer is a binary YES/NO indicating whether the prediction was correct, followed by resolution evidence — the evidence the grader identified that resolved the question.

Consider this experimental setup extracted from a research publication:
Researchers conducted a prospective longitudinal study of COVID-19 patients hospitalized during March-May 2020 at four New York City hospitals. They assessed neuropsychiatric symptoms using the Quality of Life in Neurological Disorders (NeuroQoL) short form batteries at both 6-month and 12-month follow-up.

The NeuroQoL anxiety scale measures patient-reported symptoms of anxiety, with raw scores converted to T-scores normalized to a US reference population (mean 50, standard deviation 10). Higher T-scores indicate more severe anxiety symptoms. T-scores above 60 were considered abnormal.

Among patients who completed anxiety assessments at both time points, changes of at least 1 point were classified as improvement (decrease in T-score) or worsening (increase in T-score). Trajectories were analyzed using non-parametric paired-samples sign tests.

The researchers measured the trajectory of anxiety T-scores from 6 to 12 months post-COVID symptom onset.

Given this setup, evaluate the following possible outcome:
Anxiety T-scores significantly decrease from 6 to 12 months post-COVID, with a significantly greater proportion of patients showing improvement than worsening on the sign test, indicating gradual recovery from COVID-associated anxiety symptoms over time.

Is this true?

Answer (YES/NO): YES